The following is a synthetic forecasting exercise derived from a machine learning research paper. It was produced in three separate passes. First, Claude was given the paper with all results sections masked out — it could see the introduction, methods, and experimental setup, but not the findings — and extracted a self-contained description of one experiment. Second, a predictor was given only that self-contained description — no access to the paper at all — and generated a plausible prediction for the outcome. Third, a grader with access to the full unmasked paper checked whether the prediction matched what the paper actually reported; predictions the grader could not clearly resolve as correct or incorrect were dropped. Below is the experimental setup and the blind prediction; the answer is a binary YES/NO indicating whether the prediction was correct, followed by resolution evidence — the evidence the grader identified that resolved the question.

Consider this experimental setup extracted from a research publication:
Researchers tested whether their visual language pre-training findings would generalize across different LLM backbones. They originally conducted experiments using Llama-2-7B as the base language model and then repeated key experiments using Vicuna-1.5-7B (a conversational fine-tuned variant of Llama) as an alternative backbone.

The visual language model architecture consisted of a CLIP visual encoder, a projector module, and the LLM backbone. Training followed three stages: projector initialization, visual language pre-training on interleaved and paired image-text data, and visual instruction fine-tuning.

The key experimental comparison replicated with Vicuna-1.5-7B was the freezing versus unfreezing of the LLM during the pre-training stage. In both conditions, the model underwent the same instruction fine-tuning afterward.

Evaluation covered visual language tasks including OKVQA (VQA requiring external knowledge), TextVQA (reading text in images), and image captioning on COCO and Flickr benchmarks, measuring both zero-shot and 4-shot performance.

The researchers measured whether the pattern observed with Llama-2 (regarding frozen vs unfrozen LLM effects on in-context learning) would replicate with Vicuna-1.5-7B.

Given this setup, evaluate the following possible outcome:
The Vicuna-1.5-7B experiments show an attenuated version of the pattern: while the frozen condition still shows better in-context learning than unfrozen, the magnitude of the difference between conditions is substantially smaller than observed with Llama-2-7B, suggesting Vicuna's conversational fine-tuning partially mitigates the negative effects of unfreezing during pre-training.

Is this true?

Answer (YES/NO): NO